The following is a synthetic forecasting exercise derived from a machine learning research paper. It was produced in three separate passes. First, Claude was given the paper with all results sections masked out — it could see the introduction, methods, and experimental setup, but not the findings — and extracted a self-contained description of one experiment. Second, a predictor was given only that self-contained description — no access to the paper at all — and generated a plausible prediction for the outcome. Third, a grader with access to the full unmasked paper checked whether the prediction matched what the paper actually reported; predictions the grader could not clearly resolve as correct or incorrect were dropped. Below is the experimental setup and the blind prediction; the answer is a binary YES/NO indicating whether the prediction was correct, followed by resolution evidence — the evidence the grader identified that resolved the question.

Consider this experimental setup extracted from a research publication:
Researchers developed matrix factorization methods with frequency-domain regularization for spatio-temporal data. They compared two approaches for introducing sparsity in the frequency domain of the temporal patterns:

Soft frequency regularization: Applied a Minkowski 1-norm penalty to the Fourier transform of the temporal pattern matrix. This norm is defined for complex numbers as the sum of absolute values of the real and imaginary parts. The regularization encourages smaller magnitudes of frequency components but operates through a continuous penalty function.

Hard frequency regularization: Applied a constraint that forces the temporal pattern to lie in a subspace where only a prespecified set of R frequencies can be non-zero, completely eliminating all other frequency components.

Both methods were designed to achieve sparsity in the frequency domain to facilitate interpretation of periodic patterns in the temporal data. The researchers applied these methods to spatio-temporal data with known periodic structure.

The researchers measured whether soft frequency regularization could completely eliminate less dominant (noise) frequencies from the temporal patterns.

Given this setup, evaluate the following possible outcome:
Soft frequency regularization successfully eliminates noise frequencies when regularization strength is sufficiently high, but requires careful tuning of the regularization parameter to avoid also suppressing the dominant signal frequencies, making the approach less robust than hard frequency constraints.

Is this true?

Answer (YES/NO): NO